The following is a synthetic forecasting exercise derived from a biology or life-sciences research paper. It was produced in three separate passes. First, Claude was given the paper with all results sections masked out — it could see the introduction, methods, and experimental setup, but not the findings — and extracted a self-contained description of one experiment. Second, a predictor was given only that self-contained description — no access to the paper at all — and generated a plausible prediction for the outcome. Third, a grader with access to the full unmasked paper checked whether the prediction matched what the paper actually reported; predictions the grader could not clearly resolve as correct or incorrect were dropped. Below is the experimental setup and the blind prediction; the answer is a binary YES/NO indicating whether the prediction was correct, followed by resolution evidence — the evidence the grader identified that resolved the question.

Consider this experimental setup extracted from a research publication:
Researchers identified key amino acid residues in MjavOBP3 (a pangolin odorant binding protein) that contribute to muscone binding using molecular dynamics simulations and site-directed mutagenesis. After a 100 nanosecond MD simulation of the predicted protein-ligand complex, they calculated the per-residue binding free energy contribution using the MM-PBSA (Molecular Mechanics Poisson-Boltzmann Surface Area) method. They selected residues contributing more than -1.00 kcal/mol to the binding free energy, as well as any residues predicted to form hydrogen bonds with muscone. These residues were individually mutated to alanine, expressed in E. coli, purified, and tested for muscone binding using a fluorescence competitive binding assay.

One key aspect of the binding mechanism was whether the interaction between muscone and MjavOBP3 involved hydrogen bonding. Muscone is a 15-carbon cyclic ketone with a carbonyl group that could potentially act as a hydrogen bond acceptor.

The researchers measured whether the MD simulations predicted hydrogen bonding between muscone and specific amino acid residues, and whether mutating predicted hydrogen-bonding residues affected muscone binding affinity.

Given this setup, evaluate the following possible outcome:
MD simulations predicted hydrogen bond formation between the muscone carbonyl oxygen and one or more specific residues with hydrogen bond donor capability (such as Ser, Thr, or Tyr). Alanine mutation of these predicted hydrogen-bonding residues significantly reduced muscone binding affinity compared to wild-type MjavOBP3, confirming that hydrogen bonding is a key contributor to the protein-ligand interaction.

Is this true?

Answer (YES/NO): NO